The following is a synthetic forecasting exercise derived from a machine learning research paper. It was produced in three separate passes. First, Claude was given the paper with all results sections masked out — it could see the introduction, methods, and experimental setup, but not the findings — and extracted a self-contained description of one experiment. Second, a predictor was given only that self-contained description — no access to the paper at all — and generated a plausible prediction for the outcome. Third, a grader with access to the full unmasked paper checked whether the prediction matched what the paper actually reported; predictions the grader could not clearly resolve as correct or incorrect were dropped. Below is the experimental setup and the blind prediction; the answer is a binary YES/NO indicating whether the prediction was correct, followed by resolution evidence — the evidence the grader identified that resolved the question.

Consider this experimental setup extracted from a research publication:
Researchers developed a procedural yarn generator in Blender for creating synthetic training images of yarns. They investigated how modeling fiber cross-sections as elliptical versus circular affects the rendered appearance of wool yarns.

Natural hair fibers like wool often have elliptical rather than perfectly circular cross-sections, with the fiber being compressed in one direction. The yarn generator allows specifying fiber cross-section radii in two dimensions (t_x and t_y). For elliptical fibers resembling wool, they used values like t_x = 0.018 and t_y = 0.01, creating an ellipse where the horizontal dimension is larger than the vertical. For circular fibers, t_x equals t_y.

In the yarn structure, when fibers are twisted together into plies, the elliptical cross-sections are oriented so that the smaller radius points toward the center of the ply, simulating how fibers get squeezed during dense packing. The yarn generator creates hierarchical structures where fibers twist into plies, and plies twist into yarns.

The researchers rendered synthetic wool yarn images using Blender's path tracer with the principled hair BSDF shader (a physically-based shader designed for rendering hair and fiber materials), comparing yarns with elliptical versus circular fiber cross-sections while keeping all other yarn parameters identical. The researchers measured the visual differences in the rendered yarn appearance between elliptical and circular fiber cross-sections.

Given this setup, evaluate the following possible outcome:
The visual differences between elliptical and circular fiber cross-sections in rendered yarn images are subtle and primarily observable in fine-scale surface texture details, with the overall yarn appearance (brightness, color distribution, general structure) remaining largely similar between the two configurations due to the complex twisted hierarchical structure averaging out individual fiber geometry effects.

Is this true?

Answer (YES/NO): NO